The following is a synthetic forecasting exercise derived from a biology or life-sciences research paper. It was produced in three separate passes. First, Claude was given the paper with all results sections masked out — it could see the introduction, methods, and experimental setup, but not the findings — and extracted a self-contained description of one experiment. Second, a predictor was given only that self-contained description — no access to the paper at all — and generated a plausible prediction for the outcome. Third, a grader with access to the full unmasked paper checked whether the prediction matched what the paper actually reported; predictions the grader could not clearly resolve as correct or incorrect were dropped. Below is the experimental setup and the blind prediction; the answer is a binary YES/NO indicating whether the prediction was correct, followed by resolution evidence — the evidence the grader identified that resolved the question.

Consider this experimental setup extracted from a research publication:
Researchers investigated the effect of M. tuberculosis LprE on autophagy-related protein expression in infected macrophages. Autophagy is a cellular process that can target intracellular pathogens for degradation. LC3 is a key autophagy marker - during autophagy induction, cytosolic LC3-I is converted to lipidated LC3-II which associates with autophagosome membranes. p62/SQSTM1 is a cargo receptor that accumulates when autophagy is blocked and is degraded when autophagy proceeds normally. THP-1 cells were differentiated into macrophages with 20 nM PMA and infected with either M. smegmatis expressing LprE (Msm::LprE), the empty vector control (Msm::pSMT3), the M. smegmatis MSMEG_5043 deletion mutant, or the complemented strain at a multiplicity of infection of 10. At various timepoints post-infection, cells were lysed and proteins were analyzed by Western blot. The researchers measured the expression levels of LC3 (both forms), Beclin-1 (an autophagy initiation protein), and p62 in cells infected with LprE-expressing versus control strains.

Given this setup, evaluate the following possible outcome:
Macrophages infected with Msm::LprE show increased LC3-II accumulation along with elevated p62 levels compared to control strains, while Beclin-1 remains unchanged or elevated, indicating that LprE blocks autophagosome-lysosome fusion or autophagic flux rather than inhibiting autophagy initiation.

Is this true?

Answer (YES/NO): NO